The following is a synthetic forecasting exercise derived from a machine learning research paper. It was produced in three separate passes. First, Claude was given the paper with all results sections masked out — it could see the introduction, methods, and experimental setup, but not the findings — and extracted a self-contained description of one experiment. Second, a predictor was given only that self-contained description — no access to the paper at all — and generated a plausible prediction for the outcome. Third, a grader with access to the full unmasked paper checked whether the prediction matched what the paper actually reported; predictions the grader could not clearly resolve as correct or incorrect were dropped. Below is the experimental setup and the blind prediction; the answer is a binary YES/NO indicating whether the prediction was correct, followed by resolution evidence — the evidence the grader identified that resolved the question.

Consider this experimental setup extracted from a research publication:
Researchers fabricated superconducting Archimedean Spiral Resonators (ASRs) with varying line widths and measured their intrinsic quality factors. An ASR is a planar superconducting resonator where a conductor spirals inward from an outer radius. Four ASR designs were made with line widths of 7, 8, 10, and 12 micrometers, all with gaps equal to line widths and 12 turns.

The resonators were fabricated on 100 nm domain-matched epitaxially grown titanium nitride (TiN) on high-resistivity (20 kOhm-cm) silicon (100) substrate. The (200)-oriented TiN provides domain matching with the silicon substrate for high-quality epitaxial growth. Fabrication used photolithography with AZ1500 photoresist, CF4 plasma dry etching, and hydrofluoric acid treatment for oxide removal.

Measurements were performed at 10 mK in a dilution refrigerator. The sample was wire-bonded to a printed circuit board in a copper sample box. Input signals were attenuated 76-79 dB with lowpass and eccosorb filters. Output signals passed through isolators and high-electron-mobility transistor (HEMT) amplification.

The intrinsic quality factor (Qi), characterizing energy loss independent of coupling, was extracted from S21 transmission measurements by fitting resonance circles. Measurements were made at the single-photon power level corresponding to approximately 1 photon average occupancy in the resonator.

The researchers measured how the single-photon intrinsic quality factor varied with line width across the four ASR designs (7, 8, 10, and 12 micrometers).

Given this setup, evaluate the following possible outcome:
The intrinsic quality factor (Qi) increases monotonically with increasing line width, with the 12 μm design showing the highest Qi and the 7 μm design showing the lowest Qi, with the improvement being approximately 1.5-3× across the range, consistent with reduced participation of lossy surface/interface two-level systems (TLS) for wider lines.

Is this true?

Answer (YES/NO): NO